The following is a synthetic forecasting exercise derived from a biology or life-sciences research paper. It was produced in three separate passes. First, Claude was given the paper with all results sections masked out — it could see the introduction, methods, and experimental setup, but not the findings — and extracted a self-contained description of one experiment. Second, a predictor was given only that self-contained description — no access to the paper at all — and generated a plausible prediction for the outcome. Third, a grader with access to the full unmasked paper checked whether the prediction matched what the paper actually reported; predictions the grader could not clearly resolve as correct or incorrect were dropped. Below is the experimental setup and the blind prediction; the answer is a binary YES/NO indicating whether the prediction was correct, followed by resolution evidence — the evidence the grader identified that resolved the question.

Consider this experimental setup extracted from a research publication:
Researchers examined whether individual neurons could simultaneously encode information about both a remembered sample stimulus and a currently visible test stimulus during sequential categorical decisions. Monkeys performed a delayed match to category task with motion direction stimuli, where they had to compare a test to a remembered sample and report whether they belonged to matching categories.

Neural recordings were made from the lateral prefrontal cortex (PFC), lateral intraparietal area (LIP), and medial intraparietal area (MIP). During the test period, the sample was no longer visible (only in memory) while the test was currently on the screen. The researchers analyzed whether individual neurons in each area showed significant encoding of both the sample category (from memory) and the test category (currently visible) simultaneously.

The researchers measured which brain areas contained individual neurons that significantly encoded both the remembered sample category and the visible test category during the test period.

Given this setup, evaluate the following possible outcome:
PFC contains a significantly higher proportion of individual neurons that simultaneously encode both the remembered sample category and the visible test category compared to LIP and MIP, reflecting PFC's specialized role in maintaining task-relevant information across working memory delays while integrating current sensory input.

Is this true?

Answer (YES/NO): NO